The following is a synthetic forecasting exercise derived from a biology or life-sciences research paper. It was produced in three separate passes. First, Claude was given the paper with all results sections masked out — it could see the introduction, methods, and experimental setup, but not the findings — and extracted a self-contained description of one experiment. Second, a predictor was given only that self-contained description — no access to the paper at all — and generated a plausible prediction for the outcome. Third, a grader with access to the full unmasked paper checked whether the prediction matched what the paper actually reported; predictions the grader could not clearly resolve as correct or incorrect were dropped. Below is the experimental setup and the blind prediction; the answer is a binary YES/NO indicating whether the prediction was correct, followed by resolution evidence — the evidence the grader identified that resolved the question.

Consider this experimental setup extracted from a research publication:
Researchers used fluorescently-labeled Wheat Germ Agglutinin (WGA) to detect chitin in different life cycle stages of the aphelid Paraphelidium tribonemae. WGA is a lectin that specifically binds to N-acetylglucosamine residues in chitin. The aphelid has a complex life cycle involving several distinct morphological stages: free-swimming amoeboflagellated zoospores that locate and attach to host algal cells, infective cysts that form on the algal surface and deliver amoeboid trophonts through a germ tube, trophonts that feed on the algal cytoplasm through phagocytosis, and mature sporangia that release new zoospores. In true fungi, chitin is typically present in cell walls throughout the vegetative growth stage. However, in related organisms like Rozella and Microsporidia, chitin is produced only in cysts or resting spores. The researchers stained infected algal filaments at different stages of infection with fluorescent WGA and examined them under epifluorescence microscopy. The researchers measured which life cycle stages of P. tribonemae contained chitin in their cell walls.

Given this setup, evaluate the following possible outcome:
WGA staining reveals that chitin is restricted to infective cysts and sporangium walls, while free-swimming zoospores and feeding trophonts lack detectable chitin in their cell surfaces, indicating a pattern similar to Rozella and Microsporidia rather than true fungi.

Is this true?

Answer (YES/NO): NO